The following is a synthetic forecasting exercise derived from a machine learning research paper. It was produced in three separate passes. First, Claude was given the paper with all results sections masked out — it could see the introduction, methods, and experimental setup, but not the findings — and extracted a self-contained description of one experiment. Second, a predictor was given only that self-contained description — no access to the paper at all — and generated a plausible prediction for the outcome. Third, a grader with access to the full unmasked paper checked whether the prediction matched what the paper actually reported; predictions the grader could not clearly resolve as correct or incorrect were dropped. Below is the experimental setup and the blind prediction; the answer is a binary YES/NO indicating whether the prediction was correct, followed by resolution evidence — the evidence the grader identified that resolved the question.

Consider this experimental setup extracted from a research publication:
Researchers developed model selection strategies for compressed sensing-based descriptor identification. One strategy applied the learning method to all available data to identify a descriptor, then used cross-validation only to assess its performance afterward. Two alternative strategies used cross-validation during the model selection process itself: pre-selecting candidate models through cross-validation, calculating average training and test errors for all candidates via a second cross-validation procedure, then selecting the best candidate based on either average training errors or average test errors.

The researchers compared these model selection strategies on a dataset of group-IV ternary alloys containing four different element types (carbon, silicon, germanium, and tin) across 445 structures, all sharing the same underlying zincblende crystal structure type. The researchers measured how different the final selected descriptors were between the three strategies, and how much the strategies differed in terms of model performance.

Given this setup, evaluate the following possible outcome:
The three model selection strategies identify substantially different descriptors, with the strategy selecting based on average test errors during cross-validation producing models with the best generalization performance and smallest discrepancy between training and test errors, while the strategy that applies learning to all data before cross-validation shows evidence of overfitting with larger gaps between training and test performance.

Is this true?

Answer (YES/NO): NO